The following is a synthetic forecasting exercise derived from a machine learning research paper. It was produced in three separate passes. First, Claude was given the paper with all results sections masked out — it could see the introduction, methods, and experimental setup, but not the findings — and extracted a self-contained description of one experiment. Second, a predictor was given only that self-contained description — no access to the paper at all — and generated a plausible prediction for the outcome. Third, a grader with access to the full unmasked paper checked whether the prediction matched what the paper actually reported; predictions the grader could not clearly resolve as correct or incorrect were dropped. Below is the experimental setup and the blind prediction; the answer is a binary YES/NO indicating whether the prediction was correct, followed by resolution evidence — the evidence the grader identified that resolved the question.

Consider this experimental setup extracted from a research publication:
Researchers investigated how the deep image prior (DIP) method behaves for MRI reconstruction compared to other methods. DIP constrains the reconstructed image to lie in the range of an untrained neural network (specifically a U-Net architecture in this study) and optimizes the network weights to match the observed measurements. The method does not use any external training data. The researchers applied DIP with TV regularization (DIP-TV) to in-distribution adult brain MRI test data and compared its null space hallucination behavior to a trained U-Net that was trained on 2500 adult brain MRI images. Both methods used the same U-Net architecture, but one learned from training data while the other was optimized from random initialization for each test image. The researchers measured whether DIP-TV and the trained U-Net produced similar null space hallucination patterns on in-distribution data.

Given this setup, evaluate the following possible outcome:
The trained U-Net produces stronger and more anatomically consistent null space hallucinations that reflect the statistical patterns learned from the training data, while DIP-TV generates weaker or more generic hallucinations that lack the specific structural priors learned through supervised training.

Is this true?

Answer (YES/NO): NO